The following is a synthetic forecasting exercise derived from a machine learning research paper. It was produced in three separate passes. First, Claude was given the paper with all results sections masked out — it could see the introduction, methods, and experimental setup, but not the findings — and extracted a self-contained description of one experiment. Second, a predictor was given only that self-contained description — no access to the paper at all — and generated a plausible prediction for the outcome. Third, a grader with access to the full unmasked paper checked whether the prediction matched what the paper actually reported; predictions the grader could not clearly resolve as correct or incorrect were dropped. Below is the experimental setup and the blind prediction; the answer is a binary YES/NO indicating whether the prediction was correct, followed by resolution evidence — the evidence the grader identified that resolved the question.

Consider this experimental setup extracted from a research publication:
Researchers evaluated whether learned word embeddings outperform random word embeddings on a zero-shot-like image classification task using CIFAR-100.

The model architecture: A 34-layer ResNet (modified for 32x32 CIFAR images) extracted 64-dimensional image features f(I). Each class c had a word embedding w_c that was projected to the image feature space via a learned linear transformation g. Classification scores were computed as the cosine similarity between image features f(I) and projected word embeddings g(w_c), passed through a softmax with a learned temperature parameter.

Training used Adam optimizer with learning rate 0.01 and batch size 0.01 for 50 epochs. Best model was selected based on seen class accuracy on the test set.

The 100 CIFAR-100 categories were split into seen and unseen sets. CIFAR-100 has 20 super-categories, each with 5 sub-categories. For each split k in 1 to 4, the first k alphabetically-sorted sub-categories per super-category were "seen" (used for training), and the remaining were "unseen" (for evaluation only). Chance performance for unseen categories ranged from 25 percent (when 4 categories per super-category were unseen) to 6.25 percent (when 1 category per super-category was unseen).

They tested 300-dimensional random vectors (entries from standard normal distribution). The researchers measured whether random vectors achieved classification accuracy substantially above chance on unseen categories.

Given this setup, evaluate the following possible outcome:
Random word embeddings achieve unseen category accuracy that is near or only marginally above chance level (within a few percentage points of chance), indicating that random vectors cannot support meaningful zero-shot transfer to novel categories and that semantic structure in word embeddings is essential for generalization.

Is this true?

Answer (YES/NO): YES